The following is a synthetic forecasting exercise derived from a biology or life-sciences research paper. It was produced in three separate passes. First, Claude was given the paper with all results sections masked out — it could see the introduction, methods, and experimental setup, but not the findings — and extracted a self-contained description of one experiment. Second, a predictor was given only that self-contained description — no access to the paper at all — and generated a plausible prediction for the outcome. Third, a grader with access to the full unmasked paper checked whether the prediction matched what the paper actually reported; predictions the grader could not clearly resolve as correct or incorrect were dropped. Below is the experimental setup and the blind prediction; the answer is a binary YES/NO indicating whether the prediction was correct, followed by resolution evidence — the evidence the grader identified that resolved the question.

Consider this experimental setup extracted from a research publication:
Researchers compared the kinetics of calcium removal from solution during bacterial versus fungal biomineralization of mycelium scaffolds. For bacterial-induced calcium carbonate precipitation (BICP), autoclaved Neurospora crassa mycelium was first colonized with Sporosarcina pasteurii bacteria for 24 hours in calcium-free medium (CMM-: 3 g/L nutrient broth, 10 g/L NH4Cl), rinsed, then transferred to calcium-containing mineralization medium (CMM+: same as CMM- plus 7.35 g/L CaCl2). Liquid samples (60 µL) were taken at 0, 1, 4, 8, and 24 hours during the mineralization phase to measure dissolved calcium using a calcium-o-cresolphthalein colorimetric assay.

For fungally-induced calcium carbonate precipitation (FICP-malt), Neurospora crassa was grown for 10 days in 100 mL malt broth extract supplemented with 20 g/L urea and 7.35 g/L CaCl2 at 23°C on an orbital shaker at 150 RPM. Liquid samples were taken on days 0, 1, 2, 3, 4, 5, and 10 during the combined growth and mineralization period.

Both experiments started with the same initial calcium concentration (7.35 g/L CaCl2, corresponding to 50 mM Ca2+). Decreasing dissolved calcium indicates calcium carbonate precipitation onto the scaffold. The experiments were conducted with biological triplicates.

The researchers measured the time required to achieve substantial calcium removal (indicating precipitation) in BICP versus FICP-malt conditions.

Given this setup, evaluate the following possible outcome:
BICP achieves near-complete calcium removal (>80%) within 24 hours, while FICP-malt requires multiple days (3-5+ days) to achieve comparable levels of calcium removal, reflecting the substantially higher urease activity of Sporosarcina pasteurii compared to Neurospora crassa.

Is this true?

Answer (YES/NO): NO